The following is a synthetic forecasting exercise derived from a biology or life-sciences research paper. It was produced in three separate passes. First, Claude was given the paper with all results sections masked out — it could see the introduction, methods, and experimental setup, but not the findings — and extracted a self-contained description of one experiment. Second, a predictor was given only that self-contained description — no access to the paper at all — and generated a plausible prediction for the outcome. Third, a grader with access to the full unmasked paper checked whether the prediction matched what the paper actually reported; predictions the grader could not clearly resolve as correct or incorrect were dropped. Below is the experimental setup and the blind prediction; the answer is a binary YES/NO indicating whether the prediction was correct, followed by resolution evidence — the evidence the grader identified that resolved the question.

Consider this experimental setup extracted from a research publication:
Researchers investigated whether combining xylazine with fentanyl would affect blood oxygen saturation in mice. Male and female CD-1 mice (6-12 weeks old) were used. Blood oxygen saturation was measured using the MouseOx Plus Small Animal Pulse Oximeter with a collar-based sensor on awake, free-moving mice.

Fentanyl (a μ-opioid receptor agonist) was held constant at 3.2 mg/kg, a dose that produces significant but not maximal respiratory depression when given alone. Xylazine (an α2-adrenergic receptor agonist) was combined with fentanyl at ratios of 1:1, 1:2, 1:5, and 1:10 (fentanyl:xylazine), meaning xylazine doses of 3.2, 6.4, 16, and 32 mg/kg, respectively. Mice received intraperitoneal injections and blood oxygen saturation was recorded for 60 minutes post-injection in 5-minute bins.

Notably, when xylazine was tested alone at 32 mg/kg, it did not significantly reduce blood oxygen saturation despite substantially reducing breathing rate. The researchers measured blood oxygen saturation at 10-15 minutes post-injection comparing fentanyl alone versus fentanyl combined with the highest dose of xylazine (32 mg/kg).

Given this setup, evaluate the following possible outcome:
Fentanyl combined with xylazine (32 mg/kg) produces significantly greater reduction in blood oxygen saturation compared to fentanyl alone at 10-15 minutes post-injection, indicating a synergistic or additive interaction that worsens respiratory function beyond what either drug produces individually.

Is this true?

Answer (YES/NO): NO